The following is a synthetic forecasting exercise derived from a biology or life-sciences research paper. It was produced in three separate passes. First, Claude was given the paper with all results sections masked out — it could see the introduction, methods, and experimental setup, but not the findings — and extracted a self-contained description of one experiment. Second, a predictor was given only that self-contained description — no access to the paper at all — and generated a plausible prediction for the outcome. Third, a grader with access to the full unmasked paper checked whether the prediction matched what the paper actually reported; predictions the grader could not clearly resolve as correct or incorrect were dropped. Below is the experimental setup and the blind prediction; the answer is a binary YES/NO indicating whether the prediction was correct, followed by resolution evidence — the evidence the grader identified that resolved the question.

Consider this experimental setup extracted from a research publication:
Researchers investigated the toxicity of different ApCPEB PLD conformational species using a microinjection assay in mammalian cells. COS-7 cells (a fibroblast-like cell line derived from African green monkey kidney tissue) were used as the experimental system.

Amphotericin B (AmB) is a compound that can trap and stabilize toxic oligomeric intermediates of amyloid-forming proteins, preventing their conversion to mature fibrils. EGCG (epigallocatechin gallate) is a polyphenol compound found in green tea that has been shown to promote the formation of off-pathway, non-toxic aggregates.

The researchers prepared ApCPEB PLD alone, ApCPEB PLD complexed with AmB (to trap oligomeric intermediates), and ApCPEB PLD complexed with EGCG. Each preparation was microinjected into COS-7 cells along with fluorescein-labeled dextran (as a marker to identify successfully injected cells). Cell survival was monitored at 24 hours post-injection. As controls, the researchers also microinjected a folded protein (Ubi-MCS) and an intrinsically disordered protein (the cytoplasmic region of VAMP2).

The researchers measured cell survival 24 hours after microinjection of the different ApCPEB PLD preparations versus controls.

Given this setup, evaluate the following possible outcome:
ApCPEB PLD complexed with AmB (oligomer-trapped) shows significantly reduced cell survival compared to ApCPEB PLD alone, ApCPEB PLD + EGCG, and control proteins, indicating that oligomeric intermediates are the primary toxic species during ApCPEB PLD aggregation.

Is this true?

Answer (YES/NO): YES